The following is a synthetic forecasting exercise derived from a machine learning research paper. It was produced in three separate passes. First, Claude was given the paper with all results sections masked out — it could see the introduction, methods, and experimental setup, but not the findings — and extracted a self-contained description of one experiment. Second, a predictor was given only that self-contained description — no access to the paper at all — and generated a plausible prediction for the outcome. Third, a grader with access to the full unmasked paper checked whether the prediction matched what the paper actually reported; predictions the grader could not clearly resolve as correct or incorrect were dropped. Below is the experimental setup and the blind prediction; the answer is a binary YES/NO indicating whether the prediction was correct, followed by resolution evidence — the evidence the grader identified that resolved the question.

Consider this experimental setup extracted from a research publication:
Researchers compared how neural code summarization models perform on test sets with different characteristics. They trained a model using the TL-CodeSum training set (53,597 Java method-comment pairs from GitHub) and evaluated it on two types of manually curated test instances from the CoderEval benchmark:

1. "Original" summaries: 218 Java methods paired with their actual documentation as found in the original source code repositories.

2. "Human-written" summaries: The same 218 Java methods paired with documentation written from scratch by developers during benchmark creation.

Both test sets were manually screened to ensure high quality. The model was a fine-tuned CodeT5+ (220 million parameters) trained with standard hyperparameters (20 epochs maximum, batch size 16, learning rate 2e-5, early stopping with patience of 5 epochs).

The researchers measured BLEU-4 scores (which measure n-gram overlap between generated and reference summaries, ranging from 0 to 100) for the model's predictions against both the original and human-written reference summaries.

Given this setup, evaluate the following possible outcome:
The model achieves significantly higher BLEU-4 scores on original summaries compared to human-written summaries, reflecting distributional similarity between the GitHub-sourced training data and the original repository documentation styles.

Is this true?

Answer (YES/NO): YES